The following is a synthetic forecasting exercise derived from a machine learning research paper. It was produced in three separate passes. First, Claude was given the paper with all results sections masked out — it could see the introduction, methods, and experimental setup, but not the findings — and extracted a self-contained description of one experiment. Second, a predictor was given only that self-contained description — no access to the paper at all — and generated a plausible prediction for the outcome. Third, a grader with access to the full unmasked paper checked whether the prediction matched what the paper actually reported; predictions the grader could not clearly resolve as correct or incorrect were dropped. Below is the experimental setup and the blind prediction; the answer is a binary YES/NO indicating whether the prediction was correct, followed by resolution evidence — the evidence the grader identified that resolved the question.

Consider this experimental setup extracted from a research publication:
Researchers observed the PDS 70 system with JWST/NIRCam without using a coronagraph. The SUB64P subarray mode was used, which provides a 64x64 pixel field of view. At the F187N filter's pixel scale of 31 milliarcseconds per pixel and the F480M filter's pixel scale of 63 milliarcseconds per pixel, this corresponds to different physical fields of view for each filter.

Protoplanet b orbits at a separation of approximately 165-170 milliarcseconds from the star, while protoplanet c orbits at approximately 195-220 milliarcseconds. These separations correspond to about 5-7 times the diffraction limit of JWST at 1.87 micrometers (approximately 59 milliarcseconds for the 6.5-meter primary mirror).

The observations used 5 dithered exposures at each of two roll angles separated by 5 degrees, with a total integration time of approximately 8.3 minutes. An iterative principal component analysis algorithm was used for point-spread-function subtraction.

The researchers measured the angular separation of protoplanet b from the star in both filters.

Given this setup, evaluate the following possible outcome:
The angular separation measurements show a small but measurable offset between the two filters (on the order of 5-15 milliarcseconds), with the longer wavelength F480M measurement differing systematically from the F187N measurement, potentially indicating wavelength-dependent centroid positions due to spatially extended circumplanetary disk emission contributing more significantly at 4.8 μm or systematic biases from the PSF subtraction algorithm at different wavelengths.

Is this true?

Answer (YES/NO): NO